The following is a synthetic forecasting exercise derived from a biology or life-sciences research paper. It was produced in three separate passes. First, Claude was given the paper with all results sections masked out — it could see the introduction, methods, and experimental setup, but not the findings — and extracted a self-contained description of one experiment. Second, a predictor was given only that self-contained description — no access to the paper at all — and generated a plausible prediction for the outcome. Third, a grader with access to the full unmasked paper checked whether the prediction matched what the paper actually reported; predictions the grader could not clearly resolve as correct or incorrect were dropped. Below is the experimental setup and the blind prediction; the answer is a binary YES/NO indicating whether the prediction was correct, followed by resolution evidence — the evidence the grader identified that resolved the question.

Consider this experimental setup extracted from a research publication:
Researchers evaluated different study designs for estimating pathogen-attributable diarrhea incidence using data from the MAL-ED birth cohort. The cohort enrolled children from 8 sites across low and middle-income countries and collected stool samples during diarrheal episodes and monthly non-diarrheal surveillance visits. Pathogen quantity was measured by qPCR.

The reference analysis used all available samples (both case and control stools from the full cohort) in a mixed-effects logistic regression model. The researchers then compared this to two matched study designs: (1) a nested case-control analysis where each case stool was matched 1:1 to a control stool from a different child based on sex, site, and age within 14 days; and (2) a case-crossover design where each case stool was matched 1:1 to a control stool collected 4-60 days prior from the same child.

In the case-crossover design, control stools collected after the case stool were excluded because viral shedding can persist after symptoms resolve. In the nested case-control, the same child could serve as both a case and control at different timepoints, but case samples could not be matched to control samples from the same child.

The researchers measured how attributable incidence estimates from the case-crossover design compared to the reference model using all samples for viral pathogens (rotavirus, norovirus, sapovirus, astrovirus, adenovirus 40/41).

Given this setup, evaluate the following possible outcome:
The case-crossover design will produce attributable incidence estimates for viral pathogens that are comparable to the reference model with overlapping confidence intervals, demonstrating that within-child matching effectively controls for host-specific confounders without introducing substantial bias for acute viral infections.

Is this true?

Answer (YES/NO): NO